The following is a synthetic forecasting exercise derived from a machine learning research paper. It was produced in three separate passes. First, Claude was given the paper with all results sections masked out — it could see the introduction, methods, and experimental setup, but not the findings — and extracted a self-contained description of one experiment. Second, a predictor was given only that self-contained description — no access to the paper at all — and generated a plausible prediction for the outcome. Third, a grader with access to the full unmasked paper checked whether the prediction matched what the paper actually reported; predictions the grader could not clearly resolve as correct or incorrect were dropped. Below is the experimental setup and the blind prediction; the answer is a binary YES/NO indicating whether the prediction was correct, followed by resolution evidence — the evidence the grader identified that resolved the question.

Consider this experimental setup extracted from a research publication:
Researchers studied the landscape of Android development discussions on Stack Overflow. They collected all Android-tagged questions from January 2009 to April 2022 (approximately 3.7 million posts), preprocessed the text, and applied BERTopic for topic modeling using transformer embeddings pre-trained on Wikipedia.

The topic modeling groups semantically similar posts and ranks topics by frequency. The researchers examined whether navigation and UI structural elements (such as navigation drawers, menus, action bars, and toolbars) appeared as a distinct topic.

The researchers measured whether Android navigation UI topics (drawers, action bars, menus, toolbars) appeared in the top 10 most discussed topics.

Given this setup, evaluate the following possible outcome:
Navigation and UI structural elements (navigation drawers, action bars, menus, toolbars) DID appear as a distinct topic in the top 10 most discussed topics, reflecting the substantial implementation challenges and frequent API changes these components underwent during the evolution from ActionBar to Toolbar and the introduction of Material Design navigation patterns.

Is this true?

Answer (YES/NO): YES